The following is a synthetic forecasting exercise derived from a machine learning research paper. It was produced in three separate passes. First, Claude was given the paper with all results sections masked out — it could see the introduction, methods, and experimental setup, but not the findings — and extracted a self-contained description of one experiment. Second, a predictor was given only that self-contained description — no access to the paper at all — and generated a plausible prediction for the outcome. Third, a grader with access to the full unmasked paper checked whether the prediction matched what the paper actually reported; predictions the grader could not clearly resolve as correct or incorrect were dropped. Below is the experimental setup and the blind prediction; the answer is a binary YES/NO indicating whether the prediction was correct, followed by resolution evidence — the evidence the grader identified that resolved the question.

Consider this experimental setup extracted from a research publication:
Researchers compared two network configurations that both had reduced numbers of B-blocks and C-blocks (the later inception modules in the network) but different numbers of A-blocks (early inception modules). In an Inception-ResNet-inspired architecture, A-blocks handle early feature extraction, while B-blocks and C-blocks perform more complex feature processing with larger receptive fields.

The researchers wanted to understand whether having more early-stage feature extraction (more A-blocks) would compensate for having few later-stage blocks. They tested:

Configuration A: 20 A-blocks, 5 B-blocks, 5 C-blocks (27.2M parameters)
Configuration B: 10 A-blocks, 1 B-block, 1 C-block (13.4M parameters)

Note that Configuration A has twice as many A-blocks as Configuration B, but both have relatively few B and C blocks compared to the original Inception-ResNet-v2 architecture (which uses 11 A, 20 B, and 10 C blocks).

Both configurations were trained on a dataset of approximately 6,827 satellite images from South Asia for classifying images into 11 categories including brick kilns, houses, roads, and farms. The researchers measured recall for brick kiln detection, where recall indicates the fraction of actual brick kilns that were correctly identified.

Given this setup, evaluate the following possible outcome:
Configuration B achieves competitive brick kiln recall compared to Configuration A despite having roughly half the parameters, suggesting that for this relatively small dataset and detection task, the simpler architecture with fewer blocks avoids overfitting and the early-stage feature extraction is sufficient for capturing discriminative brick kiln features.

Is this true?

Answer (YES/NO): NO